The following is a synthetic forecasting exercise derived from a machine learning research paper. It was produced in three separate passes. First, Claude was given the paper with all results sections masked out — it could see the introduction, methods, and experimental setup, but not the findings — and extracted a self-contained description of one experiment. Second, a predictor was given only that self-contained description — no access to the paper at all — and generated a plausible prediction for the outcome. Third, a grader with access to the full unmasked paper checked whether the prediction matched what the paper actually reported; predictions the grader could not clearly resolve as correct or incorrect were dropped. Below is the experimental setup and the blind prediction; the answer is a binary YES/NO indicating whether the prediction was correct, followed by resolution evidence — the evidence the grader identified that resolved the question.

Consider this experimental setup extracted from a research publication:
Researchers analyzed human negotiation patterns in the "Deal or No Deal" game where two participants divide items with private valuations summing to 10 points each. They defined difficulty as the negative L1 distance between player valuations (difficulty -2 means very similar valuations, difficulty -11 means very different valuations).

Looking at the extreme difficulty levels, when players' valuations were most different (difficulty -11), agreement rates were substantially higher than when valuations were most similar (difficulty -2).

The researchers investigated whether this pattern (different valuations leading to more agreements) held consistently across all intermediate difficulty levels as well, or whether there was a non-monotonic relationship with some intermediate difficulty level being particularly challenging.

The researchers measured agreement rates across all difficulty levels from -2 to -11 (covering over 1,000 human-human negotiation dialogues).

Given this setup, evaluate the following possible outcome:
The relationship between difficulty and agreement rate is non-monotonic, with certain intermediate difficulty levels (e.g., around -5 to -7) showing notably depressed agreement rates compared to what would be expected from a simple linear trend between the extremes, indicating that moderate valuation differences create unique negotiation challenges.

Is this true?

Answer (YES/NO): NO